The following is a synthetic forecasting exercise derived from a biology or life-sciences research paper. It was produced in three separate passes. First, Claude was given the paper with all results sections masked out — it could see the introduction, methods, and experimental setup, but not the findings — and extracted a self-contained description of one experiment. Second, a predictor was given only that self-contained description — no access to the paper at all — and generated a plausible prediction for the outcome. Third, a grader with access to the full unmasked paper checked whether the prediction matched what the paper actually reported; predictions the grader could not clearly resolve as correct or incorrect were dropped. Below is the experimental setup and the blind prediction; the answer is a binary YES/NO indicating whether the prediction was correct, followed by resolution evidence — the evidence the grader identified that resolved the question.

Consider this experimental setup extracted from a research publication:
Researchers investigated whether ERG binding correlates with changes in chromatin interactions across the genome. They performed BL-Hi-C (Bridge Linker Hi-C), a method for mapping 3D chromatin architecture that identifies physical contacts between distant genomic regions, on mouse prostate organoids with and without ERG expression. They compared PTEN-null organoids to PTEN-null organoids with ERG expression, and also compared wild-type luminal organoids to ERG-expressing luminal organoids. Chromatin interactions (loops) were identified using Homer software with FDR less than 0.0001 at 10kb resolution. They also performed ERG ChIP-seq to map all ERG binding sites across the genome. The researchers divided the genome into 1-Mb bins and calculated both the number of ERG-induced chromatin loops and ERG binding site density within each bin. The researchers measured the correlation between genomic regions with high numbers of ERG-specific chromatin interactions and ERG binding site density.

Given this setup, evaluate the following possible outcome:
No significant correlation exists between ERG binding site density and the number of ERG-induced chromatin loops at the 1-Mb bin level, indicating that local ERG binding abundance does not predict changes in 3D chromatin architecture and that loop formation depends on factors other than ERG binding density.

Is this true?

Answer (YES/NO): NO